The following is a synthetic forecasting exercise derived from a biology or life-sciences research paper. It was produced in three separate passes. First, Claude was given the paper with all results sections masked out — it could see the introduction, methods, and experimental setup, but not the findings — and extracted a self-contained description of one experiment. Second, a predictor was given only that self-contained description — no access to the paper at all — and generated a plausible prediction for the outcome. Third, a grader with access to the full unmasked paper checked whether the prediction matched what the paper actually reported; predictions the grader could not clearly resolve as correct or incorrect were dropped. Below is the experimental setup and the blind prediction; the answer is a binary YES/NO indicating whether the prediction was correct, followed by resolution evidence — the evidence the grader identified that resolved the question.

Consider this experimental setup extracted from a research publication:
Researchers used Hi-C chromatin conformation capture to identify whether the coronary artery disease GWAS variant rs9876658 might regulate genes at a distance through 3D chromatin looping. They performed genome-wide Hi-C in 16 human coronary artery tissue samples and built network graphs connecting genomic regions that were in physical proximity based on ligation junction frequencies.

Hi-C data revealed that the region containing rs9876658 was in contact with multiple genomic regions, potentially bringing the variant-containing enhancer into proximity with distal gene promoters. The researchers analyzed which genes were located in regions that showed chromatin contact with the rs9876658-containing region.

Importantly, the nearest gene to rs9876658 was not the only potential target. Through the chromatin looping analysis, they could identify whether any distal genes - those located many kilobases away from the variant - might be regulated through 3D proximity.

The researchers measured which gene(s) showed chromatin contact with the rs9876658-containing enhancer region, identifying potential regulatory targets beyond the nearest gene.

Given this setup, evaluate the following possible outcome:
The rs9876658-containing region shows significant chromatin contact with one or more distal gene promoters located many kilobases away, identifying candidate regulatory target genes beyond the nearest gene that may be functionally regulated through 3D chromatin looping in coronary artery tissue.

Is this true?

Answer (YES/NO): YES